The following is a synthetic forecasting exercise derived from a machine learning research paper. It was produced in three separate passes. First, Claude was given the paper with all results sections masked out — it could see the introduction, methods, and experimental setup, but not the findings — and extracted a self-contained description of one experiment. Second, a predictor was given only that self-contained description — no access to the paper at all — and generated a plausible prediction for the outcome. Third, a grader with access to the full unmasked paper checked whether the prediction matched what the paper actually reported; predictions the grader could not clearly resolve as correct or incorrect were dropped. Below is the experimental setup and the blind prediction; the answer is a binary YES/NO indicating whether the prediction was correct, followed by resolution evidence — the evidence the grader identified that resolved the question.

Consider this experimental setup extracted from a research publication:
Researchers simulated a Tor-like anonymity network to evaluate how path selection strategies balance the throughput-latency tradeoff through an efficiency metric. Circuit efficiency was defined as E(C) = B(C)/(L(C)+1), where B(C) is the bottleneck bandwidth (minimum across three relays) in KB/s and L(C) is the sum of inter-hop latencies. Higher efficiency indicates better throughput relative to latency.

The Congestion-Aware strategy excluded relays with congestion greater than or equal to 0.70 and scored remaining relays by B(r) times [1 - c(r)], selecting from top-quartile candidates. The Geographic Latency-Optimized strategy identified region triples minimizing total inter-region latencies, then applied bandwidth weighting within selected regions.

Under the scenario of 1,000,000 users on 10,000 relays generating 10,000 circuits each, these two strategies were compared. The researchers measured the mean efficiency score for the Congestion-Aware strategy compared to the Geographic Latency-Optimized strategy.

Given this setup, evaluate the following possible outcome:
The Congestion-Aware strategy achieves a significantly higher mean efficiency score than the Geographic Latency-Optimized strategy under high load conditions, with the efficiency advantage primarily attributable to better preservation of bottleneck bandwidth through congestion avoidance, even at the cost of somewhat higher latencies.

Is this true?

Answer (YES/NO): NO